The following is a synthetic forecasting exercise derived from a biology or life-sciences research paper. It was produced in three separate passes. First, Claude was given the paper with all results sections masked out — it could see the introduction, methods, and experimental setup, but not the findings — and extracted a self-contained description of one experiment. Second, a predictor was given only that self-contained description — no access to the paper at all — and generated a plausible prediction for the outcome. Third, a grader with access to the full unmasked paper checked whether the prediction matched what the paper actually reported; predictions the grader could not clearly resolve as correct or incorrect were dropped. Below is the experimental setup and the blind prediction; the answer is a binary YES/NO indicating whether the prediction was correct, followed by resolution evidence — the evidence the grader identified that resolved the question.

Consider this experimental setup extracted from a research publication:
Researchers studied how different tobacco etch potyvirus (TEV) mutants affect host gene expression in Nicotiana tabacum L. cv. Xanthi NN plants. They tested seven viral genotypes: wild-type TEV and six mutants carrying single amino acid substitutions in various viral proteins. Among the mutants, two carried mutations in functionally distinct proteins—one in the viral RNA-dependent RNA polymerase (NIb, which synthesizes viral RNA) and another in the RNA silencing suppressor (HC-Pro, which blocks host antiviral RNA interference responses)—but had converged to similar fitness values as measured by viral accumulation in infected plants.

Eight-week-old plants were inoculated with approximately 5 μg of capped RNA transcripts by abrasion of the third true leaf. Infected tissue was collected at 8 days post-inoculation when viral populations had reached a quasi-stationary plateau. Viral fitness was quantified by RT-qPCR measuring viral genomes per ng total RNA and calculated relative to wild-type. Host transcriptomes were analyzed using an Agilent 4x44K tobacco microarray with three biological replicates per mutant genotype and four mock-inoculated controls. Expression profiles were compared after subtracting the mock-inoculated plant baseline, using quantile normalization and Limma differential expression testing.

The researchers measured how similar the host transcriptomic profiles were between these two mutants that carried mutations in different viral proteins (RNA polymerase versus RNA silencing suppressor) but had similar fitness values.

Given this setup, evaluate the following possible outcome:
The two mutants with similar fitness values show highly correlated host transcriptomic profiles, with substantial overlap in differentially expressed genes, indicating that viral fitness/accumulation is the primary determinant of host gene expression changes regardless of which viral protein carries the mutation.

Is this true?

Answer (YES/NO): YES